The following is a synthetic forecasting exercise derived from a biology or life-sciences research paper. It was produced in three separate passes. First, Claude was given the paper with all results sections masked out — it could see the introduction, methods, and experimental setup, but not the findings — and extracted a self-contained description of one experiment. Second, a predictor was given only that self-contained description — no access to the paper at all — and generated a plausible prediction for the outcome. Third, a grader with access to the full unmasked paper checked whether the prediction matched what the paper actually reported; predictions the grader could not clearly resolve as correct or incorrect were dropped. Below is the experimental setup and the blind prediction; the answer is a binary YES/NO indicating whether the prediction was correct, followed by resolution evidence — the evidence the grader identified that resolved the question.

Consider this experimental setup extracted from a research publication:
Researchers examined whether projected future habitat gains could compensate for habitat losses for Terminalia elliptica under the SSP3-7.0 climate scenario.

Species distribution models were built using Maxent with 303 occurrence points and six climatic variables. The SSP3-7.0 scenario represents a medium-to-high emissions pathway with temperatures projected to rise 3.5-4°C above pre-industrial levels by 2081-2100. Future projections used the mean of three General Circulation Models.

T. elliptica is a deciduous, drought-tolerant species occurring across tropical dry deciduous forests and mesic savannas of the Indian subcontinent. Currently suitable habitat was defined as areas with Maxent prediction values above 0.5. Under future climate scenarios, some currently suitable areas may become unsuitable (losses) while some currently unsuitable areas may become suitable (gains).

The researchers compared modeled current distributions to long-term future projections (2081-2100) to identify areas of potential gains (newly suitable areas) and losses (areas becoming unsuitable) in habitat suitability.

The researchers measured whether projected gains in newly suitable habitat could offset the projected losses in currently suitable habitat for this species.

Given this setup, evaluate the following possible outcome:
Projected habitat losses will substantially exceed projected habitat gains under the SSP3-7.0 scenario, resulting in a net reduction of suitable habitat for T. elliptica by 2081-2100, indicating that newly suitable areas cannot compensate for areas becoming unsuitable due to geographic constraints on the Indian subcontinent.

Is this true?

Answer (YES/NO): YES